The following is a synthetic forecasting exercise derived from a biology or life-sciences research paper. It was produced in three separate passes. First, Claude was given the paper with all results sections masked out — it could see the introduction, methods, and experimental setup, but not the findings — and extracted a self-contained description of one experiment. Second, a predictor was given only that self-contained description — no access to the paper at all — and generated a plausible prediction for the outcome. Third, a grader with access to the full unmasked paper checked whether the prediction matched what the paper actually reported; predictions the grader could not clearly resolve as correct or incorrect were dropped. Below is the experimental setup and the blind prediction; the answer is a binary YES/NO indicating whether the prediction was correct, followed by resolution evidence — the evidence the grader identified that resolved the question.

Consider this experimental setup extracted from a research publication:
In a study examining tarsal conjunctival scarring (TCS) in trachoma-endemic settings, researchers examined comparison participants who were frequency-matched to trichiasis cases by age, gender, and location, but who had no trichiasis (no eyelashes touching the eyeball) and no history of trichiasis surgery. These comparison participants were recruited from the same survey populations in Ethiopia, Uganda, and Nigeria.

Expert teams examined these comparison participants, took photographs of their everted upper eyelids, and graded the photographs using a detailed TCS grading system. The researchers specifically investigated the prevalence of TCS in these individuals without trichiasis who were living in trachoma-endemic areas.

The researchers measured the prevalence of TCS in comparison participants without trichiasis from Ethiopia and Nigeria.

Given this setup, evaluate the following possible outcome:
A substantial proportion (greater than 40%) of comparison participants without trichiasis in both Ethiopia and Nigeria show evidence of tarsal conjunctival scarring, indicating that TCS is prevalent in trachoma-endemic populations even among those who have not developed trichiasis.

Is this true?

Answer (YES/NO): YES